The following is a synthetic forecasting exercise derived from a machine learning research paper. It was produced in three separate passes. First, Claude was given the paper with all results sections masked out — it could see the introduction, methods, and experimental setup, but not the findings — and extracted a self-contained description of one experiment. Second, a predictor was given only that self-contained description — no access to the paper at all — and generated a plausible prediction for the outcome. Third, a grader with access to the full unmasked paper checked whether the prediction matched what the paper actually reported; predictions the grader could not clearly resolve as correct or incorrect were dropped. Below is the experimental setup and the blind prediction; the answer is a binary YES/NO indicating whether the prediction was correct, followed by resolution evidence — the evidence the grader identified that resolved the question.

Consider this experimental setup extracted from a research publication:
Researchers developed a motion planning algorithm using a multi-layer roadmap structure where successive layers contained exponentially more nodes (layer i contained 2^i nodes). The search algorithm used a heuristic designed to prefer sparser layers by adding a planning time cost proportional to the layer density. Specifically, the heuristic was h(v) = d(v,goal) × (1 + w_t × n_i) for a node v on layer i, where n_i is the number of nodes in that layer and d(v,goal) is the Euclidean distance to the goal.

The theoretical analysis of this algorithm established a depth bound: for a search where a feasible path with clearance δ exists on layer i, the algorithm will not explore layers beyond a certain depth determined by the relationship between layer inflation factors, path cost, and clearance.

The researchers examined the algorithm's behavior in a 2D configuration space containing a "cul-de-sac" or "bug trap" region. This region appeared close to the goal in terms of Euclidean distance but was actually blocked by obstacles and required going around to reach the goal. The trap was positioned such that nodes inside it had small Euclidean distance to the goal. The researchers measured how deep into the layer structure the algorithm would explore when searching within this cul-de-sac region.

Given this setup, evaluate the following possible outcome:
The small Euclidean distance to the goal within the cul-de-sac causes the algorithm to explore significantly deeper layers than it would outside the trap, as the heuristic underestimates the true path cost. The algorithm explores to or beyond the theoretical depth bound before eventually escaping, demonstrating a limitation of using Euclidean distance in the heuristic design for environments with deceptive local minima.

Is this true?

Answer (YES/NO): NO